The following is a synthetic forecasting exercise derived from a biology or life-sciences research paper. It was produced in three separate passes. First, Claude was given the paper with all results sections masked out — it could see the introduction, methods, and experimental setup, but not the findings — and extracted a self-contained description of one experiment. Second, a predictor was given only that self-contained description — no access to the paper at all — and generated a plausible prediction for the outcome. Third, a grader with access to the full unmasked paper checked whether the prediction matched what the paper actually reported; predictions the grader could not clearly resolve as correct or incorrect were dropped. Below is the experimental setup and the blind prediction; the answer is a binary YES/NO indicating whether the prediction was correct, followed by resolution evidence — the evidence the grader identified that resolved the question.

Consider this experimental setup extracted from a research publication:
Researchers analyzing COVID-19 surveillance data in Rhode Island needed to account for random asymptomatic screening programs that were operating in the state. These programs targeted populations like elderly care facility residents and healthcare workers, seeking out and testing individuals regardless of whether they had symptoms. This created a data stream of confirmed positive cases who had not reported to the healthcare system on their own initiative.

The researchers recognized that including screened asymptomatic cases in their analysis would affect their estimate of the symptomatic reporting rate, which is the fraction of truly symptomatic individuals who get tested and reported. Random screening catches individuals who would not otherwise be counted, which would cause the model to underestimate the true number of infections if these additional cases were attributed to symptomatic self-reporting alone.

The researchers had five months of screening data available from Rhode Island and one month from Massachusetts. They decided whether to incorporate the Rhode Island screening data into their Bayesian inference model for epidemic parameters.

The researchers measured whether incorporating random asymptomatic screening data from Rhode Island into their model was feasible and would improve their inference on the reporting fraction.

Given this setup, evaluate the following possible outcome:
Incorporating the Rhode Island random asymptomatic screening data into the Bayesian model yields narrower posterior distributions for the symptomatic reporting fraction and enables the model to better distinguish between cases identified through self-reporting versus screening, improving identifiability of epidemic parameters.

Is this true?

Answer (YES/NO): NO